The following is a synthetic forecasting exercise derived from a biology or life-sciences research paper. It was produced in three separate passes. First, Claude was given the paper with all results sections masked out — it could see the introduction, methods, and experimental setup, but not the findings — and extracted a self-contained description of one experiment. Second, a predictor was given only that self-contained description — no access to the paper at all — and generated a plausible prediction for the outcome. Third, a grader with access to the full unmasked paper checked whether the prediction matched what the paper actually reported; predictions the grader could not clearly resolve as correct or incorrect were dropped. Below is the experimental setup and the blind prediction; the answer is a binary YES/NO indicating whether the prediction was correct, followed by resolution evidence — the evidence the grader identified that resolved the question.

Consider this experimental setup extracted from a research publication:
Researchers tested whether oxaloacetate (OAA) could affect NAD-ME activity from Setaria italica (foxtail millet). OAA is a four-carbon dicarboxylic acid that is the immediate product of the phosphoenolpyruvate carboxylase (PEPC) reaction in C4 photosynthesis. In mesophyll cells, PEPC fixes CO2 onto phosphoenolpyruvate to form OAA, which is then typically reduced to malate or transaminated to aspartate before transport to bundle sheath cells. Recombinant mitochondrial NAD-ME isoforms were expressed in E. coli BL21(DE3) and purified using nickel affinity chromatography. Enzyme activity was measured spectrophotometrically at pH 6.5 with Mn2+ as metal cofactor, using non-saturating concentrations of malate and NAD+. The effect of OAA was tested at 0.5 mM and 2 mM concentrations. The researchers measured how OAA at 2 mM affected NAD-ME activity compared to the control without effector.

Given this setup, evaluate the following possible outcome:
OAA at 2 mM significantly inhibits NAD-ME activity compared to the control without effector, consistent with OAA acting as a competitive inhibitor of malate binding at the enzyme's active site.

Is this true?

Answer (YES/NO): NO